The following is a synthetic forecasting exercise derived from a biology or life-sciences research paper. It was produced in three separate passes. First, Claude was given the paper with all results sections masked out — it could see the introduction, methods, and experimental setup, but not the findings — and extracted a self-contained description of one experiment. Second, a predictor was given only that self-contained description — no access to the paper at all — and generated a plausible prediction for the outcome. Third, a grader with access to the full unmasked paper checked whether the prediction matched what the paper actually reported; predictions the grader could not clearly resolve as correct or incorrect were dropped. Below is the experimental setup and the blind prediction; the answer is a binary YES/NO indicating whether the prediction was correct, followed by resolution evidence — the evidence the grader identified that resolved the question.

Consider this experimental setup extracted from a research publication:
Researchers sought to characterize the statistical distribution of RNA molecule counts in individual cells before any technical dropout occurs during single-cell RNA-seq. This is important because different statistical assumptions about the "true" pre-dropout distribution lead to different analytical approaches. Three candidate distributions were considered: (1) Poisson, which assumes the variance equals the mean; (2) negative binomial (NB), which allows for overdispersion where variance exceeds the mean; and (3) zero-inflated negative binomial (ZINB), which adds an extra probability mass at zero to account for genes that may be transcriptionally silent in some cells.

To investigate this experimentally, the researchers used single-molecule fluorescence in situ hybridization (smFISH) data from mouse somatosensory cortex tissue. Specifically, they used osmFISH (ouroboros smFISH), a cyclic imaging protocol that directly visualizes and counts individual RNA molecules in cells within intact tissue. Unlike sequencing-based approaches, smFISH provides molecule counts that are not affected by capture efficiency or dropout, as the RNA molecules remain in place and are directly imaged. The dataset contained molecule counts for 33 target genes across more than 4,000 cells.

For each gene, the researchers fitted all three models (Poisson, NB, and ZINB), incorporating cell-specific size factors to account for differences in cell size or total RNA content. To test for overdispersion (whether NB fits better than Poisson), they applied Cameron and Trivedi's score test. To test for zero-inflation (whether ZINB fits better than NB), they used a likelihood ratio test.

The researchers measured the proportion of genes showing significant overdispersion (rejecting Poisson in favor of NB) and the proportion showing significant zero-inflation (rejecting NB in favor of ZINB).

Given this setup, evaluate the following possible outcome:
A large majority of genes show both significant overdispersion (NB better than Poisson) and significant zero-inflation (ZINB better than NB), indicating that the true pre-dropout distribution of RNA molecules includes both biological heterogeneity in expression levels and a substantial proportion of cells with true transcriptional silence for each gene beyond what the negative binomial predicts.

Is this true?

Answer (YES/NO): NO